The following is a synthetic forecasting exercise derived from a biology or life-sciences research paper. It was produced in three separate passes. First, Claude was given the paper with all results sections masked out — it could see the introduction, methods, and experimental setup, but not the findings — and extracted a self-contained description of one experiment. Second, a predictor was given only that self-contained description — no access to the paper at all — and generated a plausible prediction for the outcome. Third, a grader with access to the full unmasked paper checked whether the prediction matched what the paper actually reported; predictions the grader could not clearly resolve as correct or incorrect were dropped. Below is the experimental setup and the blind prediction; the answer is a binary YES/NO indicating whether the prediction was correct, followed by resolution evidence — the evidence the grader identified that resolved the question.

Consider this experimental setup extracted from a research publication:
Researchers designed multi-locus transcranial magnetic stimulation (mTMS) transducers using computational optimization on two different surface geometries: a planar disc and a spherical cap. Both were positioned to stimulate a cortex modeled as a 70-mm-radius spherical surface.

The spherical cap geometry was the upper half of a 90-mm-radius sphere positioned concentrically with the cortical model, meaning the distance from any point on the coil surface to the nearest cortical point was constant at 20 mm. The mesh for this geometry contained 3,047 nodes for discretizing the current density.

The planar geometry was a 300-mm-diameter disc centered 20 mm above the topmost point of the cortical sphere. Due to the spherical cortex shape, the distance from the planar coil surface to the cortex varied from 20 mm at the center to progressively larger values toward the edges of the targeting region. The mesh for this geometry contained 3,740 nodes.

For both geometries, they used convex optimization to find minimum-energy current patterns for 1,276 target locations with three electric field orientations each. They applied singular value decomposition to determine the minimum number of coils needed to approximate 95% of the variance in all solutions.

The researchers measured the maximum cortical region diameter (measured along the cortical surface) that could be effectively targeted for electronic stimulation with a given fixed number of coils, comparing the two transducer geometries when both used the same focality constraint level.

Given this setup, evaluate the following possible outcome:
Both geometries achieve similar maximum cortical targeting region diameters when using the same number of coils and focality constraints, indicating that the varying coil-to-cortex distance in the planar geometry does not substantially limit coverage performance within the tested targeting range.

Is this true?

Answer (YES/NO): NO